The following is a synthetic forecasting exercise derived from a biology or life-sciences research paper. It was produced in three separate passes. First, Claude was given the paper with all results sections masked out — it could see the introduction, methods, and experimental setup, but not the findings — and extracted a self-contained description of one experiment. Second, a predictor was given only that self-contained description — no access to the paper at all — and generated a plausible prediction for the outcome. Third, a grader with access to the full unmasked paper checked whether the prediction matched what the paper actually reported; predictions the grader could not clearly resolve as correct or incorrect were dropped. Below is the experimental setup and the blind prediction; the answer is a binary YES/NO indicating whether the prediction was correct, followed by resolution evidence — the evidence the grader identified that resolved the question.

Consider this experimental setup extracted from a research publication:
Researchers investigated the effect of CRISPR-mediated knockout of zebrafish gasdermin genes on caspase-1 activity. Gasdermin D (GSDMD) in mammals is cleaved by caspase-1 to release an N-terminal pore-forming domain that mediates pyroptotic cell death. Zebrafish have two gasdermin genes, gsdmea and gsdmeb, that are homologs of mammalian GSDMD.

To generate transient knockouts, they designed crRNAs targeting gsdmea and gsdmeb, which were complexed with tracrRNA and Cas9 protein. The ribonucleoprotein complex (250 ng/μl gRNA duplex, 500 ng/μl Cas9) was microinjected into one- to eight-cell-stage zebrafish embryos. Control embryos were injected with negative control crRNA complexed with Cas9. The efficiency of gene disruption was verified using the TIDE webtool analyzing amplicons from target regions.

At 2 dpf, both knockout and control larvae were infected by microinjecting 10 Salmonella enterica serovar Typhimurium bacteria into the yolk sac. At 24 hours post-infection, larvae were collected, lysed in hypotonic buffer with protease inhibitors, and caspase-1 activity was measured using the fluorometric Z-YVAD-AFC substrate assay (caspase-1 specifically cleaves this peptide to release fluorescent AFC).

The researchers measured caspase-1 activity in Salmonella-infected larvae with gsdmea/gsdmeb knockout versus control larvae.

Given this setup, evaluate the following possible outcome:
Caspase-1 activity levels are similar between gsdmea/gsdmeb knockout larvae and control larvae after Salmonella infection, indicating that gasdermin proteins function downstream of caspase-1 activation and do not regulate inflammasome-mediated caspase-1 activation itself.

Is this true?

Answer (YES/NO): NO